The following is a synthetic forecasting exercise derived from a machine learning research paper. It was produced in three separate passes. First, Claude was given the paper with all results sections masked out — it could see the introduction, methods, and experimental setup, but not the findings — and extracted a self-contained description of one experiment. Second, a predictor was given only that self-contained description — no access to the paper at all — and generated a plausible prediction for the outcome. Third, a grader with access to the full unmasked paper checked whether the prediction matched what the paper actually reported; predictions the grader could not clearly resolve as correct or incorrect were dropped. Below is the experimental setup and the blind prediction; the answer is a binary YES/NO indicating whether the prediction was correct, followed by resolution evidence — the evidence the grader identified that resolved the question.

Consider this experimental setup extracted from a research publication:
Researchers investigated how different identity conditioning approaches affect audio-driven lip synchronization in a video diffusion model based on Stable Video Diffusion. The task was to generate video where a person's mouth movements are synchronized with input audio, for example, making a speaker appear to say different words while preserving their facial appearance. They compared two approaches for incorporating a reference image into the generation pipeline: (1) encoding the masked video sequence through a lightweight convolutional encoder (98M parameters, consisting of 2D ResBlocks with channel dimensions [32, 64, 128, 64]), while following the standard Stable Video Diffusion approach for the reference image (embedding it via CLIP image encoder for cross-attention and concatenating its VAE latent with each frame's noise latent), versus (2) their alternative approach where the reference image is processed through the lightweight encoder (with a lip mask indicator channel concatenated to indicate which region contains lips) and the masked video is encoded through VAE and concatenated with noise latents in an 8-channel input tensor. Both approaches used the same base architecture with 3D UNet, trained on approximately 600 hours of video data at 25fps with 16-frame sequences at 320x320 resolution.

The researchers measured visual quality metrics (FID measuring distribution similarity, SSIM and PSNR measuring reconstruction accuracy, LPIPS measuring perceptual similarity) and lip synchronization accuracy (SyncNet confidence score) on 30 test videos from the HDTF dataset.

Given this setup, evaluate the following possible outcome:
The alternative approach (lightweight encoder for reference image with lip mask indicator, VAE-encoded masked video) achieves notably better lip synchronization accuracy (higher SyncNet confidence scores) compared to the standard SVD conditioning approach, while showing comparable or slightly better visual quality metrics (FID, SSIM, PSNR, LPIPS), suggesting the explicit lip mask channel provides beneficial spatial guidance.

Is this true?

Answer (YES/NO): NO